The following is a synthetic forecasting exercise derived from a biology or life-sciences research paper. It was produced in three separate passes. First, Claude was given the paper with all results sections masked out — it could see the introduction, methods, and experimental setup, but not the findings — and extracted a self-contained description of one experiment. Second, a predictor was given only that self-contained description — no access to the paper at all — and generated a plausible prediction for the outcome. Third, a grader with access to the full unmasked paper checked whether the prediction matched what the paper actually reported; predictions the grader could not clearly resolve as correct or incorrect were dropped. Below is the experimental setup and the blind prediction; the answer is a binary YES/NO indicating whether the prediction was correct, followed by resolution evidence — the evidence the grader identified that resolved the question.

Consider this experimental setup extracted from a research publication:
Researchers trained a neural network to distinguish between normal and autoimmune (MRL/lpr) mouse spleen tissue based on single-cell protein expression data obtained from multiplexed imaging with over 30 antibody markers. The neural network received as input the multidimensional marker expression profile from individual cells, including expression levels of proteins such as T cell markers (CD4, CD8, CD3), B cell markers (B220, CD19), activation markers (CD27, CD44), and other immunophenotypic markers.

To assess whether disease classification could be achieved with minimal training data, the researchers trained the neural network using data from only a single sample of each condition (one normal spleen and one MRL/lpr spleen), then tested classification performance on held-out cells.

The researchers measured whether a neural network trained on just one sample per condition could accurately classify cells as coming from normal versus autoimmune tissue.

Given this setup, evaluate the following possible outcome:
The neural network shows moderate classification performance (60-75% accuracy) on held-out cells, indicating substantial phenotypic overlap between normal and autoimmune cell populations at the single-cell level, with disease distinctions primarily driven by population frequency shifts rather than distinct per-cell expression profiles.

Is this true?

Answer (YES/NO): NO